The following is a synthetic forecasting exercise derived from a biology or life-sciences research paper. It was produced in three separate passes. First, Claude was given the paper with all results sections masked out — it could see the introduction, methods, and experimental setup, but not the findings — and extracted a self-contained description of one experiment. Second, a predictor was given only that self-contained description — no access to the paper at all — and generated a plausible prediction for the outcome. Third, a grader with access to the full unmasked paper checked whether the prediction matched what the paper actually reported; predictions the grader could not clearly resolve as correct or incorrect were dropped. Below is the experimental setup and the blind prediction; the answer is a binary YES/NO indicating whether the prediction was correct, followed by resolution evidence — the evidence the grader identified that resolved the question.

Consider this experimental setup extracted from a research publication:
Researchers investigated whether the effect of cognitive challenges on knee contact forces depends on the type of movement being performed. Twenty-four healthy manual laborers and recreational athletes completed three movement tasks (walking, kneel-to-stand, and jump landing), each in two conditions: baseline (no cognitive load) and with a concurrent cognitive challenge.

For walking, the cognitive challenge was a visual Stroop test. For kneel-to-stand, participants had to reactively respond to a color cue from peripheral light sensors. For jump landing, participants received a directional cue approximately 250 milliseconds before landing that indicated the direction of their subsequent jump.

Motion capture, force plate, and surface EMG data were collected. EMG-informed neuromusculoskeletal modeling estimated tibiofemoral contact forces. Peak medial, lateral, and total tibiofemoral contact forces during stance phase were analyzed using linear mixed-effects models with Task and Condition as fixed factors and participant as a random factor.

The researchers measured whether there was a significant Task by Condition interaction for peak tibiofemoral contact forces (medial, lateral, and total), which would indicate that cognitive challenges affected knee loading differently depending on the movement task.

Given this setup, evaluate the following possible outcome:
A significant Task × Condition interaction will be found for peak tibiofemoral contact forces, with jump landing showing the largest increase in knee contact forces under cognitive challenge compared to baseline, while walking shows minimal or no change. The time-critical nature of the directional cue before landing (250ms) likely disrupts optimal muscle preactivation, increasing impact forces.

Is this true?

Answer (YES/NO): NO